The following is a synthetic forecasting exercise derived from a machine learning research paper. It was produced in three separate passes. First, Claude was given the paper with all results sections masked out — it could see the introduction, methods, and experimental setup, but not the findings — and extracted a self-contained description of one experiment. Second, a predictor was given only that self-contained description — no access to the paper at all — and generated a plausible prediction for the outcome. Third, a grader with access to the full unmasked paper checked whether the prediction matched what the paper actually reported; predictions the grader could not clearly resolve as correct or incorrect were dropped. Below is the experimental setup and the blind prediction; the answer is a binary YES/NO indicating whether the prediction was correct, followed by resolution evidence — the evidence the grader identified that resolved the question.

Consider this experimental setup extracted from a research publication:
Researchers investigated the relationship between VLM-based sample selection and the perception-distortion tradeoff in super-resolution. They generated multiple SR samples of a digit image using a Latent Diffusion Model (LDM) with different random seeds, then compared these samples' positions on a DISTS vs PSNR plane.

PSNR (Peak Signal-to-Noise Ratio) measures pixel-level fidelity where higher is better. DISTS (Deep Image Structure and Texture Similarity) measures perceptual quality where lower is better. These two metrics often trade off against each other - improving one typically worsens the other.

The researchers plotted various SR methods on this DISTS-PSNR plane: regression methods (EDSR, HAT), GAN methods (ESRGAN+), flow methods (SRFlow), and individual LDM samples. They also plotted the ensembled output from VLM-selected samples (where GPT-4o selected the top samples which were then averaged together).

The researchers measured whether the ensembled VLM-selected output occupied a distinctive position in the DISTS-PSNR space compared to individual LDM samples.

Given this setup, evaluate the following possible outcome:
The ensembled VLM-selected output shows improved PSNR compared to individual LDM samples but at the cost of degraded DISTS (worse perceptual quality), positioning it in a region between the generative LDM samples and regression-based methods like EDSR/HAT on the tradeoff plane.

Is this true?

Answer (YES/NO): NO